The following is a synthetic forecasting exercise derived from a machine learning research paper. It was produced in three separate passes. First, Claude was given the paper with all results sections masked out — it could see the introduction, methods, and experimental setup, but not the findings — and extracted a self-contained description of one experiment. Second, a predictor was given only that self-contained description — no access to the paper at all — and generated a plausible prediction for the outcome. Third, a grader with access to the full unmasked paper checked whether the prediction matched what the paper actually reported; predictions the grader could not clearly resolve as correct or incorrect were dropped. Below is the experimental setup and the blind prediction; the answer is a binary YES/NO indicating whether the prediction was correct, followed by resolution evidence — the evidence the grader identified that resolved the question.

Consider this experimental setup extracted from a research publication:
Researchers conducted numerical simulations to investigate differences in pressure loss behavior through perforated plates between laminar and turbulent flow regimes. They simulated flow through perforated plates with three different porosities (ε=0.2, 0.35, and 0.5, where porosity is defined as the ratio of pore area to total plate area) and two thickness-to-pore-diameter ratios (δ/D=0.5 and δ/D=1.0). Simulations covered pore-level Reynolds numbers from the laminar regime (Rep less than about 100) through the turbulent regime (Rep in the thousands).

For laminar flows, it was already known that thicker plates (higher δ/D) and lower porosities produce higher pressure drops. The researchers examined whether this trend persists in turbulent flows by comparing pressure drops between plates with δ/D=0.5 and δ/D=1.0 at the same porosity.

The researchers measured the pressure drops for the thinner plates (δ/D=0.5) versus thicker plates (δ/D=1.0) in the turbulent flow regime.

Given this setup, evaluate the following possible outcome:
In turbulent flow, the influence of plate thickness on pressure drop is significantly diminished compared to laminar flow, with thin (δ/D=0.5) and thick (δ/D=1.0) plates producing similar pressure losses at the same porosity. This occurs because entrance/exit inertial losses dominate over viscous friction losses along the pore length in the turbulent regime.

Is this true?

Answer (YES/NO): NO